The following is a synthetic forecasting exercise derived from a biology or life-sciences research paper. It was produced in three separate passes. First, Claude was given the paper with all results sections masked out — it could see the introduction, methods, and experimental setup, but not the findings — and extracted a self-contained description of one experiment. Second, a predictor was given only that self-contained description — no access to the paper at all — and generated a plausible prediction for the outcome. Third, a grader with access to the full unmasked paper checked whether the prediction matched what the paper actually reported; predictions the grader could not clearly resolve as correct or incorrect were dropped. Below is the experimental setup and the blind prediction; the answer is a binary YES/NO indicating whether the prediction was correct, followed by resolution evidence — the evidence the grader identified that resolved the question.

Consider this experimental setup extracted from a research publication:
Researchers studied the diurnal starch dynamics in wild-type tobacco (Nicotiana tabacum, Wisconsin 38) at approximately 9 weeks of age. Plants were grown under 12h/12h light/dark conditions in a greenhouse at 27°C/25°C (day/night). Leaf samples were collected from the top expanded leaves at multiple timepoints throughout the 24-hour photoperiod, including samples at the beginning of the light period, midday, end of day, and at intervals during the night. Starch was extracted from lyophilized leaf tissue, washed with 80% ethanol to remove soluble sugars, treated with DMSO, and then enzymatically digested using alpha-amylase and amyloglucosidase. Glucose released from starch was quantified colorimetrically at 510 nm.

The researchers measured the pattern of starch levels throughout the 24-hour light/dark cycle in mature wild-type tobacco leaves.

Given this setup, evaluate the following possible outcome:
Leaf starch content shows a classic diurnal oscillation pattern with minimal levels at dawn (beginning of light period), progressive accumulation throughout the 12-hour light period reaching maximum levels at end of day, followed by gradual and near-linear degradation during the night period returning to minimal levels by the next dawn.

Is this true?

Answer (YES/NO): NO